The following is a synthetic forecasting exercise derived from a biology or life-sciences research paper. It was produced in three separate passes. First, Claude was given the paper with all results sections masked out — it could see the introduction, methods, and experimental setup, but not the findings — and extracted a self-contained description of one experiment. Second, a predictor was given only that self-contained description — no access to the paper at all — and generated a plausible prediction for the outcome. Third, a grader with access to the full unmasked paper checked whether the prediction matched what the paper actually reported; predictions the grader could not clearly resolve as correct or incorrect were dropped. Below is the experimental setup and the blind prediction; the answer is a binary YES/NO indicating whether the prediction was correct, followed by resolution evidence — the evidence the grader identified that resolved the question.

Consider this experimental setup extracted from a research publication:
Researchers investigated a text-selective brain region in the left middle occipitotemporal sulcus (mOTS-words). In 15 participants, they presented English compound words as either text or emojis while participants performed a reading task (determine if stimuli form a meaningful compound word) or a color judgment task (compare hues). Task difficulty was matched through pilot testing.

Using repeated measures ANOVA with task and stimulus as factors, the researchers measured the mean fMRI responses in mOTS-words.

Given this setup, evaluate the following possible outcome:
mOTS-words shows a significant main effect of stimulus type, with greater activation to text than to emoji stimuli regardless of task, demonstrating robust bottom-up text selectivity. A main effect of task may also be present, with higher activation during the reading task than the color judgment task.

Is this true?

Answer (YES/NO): NO